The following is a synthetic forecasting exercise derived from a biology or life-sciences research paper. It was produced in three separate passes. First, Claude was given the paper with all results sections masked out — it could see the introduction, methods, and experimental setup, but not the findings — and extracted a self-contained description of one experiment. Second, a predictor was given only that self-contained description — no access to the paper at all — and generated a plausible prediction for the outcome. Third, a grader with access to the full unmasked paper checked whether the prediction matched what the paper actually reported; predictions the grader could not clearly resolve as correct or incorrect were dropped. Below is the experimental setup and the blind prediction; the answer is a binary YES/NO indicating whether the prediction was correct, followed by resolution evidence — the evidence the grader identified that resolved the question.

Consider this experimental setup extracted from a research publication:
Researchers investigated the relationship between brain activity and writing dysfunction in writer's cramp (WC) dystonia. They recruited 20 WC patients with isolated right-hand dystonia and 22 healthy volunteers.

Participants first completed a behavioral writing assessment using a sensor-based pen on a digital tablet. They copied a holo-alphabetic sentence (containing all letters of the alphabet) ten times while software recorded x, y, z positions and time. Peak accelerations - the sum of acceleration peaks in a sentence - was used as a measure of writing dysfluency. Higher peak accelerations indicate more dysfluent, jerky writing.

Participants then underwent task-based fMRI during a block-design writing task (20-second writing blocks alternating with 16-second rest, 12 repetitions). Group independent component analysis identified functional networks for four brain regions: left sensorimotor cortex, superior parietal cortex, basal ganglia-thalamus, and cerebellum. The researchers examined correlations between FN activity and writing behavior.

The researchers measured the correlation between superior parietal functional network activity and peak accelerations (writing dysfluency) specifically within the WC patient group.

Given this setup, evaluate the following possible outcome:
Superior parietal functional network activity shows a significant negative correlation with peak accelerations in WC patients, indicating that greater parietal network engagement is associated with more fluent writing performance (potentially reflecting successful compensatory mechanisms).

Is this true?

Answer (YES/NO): YES